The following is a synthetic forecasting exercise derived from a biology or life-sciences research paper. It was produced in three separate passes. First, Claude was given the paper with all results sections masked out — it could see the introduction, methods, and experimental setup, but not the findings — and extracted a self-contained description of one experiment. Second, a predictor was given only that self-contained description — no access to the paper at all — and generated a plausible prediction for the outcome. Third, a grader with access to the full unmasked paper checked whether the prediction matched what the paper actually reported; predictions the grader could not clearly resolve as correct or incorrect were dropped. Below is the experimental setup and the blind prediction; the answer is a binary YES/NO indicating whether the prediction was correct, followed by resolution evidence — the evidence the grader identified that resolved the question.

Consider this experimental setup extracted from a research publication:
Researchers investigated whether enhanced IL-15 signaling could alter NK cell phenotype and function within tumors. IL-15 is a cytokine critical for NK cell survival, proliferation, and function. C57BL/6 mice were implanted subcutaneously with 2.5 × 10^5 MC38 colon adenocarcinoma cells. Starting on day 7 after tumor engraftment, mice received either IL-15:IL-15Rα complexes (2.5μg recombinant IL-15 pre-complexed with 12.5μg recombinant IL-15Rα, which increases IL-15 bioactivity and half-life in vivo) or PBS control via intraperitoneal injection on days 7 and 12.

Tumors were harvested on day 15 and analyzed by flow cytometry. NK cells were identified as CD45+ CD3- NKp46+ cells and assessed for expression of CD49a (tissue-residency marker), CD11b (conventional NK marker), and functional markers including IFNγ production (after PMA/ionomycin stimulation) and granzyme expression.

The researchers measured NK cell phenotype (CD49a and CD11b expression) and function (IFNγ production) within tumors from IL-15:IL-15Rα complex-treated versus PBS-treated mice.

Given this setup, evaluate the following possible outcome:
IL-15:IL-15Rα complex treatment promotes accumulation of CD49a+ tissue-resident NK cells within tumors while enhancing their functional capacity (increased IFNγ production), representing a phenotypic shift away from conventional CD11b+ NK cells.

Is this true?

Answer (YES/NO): NO